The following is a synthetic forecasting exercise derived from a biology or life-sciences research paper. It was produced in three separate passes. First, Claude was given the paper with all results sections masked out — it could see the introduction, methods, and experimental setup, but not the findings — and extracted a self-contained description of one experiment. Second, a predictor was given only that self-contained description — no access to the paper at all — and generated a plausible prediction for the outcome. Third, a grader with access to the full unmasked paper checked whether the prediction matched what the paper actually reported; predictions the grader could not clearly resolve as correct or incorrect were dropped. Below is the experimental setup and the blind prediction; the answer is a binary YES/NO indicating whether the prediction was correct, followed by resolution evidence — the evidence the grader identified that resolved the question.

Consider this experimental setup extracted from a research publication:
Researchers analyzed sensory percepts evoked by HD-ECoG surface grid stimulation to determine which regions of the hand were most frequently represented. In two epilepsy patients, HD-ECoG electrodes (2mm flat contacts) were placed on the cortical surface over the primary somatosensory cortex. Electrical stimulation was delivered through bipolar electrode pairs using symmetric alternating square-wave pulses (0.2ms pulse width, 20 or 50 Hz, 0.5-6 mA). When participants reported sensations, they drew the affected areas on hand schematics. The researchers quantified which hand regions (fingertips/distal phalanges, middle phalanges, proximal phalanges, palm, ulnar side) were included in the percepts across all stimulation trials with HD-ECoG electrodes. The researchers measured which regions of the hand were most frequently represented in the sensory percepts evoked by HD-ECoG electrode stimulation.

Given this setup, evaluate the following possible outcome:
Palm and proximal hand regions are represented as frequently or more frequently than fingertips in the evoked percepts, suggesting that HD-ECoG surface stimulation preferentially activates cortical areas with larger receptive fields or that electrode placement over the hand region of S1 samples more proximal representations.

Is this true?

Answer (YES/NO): YES